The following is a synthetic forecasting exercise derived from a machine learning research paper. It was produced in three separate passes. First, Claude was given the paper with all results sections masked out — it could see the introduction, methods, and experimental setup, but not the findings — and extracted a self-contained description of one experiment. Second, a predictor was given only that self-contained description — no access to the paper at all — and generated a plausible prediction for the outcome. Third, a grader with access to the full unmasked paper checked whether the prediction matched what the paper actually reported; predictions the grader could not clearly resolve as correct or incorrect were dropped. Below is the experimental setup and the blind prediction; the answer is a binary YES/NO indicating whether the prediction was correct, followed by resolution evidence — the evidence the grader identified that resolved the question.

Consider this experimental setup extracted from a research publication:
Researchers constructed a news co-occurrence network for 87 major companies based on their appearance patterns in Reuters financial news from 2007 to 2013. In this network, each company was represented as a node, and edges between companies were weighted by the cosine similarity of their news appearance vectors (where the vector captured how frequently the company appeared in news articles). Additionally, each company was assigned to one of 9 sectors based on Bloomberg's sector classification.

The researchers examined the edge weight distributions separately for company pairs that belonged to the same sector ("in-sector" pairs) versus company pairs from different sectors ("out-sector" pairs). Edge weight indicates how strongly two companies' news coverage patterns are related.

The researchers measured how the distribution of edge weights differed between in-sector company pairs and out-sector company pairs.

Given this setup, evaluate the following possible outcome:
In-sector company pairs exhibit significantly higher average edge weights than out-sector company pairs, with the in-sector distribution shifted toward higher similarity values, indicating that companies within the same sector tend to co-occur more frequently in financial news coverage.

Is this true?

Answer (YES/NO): YES